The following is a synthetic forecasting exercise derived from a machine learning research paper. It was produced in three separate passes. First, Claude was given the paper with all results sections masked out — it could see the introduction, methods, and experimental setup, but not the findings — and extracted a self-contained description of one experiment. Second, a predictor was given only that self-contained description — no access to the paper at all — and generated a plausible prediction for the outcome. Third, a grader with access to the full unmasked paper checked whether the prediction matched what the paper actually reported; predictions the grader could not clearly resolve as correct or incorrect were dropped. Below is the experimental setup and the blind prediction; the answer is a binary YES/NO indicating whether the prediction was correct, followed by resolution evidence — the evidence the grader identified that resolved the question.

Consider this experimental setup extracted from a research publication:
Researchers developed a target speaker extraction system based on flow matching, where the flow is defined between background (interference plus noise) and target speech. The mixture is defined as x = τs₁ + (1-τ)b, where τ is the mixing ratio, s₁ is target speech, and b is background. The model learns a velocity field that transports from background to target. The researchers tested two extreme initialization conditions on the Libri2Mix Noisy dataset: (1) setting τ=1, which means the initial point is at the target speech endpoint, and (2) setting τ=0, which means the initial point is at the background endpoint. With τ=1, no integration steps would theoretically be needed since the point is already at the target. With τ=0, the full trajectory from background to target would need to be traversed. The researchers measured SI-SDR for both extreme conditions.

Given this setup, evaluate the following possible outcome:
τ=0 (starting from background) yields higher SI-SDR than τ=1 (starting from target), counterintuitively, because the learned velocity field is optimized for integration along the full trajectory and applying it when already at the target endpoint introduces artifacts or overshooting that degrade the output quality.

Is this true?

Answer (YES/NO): NO